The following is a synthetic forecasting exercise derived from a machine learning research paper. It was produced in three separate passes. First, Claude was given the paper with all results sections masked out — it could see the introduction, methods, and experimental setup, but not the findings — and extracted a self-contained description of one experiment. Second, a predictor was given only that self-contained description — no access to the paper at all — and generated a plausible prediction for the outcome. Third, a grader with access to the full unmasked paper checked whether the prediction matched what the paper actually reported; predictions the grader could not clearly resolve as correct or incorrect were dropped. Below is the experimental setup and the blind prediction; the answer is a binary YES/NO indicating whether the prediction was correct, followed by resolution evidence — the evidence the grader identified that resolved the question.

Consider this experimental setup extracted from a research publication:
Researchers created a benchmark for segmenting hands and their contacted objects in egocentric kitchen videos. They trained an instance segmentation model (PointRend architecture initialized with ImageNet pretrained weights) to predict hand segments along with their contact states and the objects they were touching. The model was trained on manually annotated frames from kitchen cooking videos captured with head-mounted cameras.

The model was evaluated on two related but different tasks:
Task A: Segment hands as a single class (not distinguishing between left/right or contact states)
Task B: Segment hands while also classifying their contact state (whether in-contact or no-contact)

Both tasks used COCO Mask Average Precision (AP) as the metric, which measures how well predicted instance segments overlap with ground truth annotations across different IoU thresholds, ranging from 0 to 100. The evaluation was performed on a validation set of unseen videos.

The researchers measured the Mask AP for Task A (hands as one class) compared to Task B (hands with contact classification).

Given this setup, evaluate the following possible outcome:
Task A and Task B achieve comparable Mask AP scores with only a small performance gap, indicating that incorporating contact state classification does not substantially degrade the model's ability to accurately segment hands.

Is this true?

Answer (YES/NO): NO